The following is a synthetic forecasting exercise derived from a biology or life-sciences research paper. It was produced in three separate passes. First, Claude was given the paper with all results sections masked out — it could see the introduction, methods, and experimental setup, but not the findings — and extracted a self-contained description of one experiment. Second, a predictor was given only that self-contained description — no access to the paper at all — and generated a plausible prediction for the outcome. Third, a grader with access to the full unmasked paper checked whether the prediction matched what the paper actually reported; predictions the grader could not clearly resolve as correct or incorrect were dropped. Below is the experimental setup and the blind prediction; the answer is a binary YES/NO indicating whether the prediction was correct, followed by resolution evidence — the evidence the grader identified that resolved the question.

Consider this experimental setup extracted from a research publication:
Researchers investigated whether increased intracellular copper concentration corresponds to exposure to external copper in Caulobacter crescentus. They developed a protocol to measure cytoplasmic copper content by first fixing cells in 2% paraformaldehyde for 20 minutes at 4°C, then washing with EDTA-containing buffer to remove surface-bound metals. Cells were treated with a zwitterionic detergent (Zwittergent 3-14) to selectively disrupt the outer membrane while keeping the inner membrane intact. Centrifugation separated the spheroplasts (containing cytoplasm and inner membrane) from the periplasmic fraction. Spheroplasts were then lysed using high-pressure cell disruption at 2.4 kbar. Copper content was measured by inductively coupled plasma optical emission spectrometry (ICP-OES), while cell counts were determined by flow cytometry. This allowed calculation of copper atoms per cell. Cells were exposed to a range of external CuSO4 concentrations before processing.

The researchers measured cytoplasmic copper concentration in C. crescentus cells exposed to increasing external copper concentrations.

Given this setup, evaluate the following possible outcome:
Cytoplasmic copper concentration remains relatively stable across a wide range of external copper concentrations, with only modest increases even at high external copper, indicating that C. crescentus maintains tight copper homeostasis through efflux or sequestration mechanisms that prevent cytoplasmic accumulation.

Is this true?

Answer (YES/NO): NO